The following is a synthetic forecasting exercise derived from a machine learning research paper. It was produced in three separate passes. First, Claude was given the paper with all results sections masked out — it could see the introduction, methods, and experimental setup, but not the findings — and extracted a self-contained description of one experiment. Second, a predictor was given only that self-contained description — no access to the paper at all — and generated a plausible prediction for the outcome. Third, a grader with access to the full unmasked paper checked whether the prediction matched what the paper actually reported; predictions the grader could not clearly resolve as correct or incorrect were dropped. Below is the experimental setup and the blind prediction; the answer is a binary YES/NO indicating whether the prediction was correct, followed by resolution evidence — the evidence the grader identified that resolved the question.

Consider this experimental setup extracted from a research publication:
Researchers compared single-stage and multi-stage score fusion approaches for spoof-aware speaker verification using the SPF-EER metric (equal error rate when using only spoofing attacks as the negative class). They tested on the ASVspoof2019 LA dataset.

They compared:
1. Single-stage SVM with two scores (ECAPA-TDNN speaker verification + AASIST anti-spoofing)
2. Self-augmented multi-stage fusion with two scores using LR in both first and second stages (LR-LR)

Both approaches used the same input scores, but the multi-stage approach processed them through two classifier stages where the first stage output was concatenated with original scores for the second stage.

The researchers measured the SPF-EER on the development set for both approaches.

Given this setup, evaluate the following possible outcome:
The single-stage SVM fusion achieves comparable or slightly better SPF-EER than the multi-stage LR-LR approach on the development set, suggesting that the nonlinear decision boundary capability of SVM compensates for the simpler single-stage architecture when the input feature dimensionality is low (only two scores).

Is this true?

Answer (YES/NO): NO